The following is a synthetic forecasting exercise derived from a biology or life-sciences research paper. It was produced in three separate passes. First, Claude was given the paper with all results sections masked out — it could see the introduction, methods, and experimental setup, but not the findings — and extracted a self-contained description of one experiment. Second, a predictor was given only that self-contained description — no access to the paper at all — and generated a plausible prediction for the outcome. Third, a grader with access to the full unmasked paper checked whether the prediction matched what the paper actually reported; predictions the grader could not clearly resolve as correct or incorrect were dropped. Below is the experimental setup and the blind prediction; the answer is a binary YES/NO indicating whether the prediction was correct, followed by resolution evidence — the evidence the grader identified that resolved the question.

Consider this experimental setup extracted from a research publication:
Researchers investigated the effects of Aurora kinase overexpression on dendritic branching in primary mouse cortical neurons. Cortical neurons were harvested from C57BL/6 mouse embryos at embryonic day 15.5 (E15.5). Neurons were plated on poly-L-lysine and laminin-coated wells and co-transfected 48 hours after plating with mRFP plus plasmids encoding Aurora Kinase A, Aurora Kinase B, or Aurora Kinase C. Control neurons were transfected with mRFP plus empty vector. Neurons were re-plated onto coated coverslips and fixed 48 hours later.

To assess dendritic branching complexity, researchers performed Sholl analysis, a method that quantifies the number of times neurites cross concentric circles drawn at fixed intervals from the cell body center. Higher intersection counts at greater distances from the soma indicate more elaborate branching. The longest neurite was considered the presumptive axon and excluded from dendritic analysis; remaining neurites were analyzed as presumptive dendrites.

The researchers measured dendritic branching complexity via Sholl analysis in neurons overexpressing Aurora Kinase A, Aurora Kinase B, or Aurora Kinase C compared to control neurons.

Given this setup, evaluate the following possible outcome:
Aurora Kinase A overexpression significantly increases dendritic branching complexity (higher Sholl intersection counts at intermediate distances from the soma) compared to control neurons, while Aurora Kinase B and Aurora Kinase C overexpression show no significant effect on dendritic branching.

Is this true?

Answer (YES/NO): NO